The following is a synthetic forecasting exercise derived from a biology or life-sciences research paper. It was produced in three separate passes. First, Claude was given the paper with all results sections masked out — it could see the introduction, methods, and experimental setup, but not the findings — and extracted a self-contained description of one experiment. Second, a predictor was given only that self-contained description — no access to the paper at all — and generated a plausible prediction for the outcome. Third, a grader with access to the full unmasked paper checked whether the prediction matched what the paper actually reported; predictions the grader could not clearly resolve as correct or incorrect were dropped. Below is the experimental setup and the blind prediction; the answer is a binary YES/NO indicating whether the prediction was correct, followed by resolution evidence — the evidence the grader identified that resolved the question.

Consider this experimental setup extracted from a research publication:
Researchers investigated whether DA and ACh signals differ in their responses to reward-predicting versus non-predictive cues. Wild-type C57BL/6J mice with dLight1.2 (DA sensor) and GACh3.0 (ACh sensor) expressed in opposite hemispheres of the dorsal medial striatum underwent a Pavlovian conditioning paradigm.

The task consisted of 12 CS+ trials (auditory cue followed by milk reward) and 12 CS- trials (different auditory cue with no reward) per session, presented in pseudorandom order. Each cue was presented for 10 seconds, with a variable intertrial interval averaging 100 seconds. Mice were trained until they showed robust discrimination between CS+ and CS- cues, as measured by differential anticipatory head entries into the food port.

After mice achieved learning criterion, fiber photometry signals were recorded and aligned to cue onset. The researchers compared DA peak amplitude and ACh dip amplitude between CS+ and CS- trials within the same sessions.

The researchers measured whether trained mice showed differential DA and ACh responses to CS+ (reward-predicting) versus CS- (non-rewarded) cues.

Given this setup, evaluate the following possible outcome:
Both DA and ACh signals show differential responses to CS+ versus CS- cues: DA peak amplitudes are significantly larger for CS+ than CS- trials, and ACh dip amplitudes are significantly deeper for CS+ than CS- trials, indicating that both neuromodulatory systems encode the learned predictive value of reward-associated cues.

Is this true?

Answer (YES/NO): YES